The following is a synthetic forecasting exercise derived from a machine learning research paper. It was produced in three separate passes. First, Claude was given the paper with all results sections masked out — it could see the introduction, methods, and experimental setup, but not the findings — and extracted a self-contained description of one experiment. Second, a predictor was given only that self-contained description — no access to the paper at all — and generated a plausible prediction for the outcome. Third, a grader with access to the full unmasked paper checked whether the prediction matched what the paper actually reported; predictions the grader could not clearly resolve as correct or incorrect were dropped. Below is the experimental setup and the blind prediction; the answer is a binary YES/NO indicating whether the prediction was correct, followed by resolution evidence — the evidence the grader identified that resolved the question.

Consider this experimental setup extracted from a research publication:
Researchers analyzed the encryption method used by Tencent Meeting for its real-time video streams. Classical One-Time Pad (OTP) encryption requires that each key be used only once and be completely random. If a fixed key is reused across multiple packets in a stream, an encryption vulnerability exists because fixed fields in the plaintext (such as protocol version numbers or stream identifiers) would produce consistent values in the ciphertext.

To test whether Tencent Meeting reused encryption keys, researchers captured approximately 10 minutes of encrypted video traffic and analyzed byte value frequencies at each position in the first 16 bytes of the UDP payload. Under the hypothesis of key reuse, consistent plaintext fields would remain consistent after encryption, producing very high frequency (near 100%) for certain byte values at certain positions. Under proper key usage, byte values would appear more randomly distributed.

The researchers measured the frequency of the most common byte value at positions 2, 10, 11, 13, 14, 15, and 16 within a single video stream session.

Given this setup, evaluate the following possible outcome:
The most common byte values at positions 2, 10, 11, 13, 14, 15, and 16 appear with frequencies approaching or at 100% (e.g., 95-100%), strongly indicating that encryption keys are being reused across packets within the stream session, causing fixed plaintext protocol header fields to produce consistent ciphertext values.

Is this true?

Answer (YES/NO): YES